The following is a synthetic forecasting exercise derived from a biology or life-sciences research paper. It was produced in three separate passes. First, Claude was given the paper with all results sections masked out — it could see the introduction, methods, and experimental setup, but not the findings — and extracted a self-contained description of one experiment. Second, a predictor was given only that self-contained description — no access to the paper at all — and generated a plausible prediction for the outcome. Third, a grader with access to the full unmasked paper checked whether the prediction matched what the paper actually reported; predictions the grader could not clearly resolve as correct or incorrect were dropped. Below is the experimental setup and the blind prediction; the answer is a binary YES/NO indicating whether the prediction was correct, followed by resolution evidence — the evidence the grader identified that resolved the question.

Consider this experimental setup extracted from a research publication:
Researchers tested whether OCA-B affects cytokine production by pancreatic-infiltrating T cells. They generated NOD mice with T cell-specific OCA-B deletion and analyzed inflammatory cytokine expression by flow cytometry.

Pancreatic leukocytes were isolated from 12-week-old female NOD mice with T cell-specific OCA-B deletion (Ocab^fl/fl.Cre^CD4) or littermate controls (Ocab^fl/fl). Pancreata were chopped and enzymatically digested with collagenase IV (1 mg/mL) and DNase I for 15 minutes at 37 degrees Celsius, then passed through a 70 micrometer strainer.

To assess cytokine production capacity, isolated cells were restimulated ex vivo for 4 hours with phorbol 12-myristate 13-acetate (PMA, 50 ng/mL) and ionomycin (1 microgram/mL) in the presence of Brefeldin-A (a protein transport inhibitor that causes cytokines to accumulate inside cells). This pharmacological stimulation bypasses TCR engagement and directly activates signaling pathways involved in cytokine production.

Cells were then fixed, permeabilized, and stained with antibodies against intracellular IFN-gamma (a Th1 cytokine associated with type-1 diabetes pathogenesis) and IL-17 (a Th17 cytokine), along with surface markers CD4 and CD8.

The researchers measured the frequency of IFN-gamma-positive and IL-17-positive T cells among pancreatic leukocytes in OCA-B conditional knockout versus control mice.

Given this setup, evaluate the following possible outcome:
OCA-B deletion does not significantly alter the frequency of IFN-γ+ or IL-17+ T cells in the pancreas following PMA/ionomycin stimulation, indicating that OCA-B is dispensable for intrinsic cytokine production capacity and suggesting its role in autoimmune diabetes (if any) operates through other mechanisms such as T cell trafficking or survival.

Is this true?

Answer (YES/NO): NO